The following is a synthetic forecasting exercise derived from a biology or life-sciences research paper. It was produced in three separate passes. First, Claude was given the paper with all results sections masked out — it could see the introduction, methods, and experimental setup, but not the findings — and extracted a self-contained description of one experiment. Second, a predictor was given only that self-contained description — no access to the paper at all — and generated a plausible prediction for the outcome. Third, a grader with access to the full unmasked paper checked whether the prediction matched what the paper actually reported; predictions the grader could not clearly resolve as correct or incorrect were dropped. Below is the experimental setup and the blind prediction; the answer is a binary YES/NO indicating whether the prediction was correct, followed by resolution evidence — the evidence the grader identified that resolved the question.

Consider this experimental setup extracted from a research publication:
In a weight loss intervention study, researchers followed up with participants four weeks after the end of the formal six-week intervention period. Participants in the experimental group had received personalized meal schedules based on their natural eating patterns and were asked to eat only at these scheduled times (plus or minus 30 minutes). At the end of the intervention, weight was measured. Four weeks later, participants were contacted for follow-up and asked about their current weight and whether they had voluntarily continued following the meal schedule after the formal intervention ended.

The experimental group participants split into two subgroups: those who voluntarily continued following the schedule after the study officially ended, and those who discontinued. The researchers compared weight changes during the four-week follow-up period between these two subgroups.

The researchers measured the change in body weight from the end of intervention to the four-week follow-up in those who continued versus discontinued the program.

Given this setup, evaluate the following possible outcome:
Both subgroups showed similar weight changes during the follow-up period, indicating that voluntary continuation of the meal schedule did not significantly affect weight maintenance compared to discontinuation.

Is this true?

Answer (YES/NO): NO